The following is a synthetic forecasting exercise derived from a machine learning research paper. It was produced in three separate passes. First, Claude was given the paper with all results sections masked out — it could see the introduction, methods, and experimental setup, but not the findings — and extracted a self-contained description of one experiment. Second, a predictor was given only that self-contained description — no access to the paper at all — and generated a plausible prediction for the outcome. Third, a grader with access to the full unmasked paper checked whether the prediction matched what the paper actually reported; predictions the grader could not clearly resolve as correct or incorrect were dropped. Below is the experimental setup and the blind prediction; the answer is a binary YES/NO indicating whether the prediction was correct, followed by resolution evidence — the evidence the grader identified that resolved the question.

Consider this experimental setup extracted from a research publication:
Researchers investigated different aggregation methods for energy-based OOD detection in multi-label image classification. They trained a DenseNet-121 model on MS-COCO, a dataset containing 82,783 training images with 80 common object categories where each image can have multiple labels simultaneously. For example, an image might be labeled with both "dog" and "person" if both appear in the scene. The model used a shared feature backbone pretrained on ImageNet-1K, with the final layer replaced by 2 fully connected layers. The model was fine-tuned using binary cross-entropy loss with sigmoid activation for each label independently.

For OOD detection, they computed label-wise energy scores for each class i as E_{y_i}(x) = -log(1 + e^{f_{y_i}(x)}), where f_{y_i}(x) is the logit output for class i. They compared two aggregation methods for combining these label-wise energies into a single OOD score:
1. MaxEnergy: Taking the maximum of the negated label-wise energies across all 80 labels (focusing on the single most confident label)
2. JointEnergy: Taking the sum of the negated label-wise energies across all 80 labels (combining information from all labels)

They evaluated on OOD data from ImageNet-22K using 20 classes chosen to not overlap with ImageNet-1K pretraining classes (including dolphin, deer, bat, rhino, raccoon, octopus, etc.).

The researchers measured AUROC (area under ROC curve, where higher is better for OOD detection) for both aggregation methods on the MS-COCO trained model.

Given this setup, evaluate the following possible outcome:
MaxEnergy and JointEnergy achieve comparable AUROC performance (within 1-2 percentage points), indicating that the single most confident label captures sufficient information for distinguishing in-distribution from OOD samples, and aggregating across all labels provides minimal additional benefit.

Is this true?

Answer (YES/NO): NO